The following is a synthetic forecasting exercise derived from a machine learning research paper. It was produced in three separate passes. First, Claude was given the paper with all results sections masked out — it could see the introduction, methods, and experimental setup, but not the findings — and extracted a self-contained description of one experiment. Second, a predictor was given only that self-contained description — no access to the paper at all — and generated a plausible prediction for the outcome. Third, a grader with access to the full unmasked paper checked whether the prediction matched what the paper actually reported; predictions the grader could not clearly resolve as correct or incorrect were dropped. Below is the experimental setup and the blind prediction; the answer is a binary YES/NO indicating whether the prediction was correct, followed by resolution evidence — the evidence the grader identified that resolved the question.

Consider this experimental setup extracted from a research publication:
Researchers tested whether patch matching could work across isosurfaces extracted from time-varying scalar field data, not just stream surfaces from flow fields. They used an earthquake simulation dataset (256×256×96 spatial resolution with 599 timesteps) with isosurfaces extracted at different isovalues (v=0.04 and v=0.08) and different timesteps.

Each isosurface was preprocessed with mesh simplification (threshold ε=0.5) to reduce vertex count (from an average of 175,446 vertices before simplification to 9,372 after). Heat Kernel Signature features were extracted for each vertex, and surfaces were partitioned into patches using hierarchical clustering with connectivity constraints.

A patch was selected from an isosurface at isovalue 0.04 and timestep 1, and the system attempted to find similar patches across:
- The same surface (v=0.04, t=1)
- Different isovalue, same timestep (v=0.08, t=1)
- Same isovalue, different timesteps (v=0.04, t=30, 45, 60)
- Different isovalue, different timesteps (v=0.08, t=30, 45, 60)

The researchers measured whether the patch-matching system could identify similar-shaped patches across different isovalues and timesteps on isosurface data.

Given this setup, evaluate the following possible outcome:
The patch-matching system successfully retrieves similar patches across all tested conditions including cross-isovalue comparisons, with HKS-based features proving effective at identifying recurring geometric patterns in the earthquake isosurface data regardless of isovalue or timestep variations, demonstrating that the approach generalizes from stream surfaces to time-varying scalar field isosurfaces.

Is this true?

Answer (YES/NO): YES